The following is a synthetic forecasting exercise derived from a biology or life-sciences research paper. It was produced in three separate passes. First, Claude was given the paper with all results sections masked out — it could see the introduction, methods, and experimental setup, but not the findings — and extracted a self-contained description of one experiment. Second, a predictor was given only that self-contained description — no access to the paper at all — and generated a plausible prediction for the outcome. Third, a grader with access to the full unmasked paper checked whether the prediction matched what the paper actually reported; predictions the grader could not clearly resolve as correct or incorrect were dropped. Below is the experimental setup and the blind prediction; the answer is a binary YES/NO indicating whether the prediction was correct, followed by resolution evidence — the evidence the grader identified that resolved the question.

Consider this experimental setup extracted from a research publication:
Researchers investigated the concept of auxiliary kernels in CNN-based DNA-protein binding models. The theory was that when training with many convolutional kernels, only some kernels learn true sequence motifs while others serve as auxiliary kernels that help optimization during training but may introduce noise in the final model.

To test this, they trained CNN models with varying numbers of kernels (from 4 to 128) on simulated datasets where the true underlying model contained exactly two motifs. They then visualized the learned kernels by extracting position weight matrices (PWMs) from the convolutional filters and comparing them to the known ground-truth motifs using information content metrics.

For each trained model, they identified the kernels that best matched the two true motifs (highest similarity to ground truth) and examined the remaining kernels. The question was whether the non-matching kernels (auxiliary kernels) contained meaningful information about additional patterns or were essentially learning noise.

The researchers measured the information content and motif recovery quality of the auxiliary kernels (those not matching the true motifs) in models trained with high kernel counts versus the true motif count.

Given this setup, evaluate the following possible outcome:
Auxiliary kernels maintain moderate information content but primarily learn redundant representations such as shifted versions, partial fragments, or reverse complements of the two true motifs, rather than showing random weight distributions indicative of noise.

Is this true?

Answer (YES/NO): NO